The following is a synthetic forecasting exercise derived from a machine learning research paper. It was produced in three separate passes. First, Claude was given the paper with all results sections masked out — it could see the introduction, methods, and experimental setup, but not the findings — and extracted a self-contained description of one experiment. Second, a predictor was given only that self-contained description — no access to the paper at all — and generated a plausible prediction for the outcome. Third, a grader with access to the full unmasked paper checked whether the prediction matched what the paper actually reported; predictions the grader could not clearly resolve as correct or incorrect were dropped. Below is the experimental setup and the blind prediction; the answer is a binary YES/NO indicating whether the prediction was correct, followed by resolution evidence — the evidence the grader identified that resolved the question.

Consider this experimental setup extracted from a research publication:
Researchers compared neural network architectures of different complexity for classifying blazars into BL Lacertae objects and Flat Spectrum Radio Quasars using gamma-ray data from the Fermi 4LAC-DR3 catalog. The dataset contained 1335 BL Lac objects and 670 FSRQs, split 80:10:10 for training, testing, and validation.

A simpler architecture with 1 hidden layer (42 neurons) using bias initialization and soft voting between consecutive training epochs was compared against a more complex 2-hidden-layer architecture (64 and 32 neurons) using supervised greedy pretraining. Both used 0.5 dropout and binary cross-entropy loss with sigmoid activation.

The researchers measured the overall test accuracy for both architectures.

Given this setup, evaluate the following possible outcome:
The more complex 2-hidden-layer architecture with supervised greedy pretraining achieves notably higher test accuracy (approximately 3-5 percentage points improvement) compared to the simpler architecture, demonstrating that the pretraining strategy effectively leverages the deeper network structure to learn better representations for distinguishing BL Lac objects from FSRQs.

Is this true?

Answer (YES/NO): NO